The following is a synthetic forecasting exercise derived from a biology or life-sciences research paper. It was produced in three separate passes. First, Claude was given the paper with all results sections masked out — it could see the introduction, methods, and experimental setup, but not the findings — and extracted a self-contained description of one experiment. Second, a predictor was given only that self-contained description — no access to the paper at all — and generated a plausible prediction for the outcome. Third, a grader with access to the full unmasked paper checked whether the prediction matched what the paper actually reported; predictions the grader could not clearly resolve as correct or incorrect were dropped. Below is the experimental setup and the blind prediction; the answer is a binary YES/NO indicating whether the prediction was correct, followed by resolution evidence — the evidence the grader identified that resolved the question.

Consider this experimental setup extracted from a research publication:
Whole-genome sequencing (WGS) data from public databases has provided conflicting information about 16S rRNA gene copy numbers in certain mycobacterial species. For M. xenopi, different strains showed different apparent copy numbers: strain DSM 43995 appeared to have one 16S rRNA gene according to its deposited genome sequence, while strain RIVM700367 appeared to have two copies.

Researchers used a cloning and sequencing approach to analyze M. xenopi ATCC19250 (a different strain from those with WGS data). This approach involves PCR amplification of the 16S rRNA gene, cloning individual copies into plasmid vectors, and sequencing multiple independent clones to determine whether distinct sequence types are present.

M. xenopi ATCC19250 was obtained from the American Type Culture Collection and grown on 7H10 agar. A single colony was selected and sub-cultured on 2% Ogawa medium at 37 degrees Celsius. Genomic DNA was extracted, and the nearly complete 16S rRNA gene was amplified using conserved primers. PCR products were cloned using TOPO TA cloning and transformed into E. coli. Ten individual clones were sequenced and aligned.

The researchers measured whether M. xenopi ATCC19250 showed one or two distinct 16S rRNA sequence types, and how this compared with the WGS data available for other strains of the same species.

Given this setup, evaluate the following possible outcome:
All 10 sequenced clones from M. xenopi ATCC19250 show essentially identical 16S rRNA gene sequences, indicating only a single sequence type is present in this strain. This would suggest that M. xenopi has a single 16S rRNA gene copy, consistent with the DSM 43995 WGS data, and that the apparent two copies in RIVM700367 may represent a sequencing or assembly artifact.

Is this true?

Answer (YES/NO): NO